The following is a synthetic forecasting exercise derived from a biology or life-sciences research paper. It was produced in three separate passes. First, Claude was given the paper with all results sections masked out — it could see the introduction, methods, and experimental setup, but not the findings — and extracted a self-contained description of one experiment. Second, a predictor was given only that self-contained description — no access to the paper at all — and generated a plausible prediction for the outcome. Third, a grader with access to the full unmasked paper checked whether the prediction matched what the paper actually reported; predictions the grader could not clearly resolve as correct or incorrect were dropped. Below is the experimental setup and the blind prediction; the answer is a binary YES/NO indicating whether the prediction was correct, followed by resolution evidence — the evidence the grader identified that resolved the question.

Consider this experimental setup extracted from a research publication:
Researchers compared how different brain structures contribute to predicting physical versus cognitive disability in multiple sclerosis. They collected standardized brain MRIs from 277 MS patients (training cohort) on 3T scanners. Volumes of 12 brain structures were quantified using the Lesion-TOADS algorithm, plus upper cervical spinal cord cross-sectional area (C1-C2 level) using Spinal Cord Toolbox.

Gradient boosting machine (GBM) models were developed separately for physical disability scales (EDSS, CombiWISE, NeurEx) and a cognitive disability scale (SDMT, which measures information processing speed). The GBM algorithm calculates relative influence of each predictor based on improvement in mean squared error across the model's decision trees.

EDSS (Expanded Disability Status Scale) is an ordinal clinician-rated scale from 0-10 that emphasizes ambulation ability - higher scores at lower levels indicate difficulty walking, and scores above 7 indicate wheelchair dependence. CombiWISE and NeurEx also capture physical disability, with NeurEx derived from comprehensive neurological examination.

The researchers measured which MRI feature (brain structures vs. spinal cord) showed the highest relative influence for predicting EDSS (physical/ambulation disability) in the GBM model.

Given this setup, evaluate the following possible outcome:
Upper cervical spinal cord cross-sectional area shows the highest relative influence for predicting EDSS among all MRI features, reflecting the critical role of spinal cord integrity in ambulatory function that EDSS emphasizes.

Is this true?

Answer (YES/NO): YES